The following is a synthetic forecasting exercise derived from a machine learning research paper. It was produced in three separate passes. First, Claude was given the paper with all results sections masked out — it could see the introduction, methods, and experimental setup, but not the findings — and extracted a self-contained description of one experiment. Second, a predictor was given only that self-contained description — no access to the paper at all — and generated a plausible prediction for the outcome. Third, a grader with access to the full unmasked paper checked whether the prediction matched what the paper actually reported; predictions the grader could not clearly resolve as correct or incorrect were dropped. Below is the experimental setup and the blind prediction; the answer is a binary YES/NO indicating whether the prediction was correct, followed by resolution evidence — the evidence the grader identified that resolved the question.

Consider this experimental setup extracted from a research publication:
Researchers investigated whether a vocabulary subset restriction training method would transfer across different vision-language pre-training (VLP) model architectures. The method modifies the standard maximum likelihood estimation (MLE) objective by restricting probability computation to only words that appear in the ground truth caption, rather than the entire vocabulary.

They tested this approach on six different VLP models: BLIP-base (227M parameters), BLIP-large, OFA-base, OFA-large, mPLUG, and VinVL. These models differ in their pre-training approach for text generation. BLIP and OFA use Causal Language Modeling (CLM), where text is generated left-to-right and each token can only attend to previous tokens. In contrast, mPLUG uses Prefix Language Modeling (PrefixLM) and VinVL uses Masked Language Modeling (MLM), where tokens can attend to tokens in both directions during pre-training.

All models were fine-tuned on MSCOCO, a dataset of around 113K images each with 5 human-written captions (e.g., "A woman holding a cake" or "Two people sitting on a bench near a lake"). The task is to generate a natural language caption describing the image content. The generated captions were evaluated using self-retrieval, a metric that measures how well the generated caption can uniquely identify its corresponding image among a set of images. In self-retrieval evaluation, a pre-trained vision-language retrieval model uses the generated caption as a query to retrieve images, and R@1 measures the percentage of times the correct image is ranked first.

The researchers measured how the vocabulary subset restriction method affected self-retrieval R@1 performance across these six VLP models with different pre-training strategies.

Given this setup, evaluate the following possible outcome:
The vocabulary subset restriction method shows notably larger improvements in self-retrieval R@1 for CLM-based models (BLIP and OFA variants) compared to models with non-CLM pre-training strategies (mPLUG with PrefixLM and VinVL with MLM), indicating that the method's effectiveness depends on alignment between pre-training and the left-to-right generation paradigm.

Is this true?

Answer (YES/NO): YES